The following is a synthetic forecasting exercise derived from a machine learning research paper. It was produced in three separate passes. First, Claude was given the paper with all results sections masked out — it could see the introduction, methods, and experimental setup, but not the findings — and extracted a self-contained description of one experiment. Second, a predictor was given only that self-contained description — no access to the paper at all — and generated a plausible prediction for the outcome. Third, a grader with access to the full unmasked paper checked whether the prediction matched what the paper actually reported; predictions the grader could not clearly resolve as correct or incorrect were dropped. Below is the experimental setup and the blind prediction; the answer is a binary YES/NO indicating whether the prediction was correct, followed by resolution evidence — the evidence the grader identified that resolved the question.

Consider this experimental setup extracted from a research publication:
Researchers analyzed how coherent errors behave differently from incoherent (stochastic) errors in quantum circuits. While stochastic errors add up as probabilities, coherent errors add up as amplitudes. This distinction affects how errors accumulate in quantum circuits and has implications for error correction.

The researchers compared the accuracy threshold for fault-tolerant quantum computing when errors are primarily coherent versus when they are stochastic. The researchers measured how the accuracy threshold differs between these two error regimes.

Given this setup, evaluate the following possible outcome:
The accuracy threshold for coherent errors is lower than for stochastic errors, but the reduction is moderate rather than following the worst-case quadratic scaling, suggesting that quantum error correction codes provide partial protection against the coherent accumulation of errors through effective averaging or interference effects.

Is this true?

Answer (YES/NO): NO